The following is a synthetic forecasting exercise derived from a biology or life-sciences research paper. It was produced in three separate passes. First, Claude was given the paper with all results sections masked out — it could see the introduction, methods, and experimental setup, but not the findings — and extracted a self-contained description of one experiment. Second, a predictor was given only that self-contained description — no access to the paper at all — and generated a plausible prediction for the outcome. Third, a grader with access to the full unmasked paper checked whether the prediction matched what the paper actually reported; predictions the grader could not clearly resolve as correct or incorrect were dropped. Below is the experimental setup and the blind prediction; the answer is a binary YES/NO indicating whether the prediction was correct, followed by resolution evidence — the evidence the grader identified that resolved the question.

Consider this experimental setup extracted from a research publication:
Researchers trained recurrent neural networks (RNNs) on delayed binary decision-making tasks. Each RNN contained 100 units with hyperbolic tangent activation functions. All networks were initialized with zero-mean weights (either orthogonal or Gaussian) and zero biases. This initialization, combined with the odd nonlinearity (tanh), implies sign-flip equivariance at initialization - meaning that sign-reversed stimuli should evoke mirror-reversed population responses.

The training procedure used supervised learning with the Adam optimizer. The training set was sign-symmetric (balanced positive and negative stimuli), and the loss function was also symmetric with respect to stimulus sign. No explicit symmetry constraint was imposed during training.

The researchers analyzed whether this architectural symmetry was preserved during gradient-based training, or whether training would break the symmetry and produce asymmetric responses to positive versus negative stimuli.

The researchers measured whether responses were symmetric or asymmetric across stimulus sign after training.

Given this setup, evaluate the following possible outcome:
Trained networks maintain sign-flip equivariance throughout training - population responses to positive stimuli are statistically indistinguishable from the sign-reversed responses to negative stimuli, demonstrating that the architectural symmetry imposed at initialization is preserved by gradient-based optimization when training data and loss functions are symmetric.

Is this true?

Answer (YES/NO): YES